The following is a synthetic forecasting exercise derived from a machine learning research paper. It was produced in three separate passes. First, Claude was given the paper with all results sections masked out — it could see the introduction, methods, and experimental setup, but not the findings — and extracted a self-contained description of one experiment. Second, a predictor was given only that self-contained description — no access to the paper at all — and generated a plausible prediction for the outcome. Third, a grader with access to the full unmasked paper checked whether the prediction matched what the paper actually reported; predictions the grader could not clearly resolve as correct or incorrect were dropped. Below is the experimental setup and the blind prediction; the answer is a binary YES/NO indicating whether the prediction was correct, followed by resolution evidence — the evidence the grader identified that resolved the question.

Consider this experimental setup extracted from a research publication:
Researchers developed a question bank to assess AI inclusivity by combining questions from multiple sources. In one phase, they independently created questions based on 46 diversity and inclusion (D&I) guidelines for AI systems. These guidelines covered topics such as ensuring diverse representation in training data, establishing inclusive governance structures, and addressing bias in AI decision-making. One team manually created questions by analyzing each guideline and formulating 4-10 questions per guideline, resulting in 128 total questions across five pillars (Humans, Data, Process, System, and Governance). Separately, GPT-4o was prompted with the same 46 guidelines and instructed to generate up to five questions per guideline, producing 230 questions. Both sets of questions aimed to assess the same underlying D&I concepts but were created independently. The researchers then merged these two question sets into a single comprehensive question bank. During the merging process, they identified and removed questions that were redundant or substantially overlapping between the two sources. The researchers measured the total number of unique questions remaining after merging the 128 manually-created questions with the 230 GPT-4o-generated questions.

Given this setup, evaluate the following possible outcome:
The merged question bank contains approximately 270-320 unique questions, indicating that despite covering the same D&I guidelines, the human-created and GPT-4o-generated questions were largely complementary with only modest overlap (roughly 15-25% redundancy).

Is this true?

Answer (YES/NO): NO